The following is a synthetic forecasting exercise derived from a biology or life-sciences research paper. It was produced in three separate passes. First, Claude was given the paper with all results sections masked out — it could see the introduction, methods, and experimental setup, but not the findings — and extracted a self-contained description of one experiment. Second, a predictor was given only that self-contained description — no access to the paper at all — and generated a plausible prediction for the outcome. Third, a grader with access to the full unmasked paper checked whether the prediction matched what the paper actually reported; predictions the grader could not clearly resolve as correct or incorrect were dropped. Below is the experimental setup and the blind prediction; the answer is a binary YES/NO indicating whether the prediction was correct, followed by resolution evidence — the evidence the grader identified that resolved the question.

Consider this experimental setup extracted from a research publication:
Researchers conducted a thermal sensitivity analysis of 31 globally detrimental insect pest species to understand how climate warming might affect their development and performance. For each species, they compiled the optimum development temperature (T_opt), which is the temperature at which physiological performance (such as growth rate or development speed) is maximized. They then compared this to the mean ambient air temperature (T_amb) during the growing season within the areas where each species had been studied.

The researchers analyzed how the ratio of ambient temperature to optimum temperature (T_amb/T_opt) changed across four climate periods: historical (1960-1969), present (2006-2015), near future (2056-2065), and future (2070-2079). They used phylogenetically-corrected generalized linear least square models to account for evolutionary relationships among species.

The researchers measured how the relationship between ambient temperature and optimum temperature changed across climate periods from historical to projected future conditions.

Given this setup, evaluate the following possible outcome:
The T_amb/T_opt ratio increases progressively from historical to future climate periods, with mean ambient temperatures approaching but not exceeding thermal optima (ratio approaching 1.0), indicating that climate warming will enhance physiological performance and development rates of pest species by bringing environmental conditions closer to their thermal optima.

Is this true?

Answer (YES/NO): NO